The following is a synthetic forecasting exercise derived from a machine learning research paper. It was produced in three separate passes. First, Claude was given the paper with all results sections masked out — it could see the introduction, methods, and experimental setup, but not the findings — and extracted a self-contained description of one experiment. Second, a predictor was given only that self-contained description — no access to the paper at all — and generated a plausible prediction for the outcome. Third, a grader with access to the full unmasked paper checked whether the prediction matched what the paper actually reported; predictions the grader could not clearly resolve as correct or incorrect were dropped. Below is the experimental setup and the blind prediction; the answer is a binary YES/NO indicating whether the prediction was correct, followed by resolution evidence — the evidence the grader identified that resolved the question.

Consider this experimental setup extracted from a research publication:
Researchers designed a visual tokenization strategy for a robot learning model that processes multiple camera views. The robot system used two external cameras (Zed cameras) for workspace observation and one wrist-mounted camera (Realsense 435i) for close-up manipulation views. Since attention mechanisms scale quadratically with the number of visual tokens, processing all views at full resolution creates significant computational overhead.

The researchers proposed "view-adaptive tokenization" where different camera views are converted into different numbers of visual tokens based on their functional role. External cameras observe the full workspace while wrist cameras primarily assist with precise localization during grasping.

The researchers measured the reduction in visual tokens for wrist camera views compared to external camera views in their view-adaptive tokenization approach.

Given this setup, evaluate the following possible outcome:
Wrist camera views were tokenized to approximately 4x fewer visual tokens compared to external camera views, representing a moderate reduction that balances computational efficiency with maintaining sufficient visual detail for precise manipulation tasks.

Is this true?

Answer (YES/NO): NO